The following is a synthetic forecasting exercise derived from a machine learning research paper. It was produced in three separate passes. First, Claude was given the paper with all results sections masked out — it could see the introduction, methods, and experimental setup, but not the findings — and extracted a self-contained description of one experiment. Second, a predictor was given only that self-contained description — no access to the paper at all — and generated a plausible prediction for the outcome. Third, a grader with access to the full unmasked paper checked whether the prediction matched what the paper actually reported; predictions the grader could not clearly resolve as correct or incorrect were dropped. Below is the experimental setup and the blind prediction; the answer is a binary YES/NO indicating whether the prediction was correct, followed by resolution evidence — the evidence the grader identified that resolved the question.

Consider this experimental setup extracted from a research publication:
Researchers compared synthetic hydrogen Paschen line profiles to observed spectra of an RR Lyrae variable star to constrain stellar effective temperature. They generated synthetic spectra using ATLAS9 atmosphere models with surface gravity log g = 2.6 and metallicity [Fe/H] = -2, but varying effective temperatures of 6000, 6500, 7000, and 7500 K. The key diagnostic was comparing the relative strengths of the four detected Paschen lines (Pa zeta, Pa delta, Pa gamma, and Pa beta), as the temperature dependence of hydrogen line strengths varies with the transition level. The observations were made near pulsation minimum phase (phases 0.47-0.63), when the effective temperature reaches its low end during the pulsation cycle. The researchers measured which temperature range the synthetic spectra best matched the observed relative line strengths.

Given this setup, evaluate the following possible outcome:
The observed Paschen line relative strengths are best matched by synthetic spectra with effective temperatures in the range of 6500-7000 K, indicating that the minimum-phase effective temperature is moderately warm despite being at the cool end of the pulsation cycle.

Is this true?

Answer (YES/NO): NO